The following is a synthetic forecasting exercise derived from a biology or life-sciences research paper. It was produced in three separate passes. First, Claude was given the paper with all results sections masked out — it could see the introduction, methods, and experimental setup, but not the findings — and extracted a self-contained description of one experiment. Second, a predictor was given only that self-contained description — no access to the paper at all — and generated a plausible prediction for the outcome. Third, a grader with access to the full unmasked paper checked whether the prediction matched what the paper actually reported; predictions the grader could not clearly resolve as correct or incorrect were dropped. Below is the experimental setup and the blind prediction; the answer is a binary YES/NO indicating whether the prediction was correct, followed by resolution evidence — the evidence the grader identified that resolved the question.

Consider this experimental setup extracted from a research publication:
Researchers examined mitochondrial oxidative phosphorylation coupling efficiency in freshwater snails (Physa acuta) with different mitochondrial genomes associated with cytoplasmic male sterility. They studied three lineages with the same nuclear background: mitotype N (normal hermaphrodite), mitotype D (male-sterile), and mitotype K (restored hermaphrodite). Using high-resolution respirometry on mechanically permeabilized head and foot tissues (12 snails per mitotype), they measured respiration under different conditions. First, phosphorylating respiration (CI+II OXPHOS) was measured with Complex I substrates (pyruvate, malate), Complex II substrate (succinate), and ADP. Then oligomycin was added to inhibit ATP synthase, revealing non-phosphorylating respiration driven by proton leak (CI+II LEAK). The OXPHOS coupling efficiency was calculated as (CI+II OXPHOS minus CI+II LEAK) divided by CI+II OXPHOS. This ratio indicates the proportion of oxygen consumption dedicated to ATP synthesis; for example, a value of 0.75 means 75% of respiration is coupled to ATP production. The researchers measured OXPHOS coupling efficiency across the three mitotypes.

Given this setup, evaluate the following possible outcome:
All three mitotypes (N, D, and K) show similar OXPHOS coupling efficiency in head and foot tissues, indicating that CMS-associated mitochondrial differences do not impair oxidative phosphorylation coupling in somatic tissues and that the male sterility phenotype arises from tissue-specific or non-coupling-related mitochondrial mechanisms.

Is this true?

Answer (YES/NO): NO